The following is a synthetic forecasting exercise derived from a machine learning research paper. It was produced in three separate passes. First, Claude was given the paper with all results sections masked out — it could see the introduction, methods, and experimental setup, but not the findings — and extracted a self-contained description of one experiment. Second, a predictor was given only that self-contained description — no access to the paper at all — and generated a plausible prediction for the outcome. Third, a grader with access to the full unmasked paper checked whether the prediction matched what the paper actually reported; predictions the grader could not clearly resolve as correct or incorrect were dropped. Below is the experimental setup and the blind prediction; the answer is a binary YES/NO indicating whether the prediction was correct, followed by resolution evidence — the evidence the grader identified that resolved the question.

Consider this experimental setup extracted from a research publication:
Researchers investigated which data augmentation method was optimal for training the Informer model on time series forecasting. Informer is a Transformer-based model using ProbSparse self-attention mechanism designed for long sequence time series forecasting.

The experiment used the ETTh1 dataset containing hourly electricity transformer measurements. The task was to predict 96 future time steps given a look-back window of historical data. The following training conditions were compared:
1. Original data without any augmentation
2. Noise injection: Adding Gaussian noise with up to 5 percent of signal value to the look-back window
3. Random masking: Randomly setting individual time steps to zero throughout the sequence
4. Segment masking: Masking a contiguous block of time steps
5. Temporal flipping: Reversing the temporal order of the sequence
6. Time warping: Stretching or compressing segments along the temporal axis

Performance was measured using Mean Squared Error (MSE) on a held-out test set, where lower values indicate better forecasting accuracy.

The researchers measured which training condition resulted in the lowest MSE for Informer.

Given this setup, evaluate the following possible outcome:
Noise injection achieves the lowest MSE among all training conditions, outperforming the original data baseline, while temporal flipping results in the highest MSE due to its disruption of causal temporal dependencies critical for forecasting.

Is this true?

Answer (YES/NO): NO